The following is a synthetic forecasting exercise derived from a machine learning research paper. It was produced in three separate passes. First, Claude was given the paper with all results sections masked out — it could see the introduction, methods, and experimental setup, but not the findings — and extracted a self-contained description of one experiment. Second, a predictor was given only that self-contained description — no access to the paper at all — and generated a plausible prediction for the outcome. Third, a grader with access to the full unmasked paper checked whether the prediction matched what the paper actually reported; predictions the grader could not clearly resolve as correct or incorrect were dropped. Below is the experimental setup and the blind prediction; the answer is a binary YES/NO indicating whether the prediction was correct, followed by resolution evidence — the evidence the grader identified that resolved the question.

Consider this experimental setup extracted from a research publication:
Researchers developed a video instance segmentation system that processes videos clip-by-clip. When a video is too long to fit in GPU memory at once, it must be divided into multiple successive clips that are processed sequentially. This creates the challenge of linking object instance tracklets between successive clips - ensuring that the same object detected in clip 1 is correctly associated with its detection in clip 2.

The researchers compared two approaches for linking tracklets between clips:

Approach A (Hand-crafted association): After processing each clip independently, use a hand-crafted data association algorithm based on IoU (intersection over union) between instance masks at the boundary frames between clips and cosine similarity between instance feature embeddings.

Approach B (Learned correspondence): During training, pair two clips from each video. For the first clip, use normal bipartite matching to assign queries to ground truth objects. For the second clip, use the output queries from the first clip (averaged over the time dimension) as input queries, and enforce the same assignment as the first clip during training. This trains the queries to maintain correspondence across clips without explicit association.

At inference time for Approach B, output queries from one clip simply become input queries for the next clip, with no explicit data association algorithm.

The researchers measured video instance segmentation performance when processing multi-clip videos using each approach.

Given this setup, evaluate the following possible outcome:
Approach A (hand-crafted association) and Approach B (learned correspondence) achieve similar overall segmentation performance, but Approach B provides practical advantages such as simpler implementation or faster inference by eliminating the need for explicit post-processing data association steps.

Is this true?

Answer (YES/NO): NO